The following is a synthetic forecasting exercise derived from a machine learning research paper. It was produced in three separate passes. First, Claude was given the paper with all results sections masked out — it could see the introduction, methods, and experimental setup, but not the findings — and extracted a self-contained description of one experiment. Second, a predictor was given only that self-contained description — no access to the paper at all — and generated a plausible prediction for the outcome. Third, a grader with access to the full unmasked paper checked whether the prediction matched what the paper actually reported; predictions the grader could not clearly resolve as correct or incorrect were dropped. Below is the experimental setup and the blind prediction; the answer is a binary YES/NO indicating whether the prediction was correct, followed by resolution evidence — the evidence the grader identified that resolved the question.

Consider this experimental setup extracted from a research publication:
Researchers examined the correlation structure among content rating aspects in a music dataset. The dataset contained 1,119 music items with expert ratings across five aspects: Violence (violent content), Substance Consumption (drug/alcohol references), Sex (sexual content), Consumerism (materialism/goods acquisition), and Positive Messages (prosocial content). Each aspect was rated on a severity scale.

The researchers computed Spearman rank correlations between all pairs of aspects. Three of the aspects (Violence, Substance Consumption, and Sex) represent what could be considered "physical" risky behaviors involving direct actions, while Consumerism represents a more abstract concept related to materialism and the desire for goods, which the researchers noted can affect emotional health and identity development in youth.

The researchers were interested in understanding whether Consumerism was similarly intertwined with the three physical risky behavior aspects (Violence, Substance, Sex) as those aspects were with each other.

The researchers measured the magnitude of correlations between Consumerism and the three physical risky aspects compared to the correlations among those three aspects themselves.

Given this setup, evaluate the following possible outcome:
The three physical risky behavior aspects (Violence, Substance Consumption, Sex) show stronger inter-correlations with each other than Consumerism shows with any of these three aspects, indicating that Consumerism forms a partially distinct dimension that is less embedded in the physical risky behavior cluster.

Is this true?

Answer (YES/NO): YES